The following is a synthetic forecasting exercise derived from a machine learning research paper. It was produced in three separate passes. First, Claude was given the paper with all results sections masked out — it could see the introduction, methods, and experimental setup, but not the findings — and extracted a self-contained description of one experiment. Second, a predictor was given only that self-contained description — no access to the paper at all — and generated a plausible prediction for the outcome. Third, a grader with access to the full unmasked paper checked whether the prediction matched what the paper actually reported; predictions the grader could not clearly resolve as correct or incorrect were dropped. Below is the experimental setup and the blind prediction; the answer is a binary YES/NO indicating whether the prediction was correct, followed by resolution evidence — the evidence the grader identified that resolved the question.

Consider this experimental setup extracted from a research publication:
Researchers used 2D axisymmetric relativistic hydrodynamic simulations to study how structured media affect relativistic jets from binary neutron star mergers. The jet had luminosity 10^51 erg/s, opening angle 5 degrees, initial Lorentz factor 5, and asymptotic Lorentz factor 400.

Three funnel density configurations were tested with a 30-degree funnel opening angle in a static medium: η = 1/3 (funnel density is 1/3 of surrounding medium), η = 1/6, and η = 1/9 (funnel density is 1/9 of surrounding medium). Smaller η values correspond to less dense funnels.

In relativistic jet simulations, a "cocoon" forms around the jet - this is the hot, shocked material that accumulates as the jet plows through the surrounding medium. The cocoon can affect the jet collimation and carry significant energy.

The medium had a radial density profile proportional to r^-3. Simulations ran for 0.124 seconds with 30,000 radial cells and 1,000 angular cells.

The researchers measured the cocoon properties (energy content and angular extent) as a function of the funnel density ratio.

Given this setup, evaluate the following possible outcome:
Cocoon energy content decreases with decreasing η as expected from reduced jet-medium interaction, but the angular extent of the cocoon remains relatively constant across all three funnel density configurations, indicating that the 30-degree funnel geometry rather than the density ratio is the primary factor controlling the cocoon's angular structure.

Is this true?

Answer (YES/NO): NO